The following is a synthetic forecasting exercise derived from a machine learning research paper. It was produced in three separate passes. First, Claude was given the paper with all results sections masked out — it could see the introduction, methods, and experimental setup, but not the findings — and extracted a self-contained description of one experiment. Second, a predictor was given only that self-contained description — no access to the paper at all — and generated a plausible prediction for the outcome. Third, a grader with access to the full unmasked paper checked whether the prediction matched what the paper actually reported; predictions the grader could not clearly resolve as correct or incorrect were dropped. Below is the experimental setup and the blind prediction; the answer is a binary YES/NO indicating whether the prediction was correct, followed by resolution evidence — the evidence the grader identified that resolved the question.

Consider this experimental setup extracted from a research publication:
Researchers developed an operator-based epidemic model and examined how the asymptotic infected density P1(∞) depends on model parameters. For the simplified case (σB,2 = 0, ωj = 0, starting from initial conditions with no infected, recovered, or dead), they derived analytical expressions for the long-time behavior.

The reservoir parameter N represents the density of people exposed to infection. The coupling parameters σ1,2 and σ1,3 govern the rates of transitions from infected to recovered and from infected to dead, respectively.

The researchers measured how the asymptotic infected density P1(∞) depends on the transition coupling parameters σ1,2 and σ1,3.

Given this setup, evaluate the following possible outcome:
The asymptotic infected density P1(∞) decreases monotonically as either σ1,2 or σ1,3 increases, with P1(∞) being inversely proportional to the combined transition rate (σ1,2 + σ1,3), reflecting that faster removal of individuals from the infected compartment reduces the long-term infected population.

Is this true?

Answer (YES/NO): NO